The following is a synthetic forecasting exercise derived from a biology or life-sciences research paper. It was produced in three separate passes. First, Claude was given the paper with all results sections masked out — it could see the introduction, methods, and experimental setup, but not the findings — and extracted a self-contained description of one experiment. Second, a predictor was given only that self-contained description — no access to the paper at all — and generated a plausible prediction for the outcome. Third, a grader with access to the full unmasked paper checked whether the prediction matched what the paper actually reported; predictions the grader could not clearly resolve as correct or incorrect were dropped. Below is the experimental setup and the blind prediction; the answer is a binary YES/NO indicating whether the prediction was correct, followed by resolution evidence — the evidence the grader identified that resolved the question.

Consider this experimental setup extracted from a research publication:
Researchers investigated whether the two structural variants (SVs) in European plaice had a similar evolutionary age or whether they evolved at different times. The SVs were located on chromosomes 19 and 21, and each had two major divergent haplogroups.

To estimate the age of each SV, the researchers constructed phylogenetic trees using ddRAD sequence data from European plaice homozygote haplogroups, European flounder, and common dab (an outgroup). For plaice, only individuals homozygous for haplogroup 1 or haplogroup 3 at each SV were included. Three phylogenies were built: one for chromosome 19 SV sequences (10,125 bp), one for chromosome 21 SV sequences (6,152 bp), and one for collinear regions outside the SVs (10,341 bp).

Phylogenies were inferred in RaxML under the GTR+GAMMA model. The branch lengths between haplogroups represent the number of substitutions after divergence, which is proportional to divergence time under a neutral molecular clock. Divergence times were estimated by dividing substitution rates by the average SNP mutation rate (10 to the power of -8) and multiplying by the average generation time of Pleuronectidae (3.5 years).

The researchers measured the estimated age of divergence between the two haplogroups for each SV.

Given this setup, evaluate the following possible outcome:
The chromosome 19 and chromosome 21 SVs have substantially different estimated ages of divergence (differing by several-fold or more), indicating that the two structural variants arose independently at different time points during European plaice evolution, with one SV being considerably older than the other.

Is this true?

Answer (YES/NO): NO